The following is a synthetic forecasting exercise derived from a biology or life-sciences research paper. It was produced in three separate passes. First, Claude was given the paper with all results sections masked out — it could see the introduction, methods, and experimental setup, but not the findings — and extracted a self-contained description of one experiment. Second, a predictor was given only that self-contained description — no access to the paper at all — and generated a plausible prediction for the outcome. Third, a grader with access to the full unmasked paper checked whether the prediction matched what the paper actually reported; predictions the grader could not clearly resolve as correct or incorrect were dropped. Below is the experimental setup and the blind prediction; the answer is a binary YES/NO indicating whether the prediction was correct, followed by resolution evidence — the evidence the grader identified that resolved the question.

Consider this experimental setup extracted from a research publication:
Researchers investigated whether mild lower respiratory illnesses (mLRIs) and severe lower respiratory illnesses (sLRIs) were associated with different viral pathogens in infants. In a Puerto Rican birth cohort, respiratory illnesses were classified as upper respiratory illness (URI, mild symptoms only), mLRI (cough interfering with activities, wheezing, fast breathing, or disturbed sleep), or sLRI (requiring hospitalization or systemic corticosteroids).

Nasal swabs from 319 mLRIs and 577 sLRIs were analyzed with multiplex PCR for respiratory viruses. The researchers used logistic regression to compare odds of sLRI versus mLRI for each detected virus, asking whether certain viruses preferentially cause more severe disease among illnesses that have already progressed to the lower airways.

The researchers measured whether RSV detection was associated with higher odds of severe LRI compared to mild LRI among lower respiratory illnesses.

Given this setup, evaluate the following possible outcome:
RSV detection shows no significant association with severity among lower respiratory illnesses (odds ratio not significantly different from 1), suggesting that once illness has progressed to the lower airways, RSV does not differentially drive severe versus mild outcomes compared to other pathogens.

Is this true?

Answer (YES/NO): NO